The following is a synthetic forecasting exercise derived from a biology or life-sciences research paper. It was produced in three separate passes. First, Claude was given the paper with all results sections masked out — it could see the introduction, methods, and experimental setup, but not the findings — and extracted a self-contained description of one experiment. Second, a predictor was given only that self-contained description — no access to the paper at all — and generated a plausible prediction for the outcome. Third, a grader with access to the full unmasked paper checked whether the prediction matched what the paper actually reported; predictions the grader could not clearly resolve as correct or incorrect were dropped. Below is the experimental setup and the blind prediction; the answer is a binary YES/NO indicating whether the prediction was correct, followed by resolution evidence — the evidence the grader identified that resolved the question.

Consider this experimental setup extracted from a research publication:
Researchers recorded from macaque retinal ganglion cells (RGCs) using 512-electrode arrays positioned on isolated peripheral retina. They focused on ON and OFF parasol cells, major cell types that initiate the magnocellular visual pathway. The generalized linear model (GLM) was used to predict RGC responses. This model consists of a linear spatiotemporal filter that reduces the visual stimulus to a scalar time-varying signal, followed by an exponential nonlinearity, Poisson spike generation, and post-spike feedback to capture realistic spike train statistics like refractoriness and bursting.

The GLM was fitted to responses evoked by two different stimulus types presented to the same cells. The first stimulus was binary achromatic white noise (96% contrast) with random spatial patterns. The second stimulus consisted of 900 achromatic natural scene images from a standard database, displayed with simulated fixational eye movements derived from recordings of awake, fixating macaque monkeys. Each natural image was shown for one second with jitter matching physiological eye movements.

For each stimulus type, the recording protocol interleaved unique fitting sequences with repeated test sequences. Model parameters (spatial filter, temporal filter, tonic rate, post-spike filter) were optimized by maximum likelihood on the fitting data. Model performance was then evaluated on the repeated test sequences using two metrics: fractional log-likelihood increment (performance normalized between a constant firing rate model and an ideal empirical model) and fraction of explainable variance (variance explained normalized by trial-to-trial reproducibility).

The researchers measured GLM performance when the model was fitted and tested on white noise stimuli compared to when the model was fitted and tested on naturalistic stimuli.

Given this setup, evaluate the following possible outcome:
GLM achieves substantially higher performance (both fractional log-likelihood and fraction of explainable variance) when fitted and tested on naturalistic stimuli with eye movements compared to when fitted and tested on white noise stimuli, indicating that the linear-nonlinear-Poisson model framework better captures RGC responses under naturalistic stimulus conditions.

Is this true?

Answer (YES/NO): NO